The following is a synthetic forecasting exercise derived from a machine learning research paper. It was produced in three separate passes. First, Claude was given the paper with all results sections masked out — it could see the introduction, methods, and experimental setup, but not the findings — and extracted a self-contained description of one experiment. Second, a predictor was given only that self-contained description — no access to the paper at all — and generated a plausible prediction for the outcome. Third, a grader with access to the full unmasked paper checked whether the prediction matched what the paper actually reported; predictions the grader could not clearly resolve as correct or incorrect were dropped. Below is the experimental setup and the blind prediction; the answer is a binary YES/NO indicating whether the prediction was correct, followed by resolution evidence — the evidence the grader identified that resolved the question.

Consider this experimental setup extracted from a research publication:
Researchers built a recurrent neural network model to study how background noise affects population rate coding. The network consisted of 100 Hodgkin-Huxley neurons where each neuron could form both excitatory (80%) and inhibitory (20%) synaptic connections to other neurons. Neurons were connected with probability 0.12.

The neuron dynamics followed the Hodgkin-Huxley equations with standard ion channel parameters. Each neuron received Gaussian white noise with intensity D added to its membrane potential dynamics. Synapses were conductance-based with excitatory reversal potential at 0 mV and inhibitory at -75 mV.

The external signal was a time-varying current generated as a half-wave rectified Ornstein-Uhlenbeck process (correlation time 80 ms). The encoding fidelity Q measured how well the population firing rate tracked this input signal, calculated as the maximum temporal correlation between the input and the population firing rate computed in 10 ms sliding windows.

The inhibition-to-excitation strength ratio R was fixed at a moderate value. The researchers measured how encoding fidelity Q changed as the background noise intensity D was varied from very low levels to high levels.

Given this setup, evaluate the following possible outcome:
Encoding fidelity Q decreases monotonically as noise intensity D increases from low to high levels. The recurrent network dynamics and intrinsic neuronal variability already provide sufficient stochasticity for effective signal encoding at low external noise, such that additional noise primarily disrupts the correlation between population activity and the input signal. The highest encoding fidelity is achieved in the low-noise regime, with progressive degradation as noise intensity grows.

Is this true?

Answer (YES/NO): NO